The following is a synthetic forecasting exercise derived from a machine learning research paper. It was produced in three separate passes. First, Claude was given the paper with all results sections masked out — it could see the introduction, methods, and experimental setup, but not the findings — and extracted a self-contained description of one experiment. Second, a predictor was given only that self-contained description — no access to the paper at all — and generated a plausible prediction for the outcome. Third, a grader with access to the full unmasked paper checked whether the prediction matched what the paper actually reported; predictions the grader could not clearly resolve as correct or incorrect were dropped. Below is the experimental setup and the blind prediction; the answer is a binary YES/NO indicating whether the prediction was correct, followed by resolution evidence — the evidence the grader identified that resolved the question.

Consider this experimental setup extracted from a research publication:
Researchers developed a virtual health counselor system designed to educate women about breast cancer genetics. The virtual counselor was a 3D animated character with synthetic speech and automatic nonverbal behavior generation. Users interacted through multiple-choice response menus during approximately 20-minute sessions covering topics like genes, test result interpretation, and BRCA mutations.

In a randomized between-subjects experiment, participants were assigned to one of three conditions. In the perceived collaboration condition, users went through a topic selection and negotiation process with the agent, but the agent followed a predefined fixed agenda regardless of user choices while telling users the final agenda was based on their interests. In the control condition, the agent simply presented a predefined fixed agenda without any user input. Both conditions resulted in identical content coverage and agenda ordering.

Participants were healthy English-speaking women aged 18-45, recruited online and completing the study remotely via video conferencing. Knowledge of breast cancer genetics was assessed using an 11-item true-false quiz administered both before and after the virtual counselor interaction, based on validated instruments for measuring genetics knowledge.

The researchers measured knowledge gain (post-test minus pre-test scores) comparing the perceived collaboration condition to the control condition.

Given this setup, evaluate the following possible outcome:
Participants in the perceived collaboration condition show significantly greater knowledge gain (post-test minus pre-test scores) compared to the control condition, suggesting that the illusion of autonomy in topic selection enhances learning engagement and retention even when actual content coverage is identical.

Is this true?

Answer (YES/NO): NO